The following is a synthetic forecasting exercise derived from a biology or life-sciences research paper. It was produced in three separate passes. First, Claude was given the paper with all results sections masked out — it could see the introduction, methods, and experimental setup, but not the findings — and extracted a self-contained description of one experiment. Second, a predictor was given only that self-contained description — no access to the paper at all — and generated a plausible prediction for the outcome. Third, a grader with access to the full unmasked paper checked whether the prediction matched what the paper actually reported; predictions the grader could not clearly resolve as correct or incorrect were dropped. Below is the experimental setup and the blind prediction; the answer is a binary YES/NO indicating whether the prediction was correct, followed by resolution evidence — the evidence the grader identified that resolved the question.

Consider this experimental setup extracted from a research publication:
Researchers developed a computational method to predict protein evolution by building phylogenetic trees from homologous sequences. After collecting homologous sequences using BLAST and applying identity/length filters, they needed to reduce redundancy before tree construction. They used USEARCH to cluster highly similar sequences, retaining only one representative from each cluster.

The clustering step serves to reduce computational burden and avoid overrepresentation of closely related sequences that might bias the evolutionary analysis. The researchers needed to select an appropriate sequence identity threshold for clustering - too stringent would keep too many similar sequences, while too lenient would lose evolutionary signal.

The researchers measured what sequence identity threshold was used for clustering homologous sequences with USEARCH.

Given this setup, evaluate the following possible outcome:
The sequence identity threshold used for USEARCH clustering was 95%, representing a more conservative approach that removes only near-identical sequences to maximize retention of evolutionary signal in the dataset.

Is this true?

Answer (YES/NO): NO